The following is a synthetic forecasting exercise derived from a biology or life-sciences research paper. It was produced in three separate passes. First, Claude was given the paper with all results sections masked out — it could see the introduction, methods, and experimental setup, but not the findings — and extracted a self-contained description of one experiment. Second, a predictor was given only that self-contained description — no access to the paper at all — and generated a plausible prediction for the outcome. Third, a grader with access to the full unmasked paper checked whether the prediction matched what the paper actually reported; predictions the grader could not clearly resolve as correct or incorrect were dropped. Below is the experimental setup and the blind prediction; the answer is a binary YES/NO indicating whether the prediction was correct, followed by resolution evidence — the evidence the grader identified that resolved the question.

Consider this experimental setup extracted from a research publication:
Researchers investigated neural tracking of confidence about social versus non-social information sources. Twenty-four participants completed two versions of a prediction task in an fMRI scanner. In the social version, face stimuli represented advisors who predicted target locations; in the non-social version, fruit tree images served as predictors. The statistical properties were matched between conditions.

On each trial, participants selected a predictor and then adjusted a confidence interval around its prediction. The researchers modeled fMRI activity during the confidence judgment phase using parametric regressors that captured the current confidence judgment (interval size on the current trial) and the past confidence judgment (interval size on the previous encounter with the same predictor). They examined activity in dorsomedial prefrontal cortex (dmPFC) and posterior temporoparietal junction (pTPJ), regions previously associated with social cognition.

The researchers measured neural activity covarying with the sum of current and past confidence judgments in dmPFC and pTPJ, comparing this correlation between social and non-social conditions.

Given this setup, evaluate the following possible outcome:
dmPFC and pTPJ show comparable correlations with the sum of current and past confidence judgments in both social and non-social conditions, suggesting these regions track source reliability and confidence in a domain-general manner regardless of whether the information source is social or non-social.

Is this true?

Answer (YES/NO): NO